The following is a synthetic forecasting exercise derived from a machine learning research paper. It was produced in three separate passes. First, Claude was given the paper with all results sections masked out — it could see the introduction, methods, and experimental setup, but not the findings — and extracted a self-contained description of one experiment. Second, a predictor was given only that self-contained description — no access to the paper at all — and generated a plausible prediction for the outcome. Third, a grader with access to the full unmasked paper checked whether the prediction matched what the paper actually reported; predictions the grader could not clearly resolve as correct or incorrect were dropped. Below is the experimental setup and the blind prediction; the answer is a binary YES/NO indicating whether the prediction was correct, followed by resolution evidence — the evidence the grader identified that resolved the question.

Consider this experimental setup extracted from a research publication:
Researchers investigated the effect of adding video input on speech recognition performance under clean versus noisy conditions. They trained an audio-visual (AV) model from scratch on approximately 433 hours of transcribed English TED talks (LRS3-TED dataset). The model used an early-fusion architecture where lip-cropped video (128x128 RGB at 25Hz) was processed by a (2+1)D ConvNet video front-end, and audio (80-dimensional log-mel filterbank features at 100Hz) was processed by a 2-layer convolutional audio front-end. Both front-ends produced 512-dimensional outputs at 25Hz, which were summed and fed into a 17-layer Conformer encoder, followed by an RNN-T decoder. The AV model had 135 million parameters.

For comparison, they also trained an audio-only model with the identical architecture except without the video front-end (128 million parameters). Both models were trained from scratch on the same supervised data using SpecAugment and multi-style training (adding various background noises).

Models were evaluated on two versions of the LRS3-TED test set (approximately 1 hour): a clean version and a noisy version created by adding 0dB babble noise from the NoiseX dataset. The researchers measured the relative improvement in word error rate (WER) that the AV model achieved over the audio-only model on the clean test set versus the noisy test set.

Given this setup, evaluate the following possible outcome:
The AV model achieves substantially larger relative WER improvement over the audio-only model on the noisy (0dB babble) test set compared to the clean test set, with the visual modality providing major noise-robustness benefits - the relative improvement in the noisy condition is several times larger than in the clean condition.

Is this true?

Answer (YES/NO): YES